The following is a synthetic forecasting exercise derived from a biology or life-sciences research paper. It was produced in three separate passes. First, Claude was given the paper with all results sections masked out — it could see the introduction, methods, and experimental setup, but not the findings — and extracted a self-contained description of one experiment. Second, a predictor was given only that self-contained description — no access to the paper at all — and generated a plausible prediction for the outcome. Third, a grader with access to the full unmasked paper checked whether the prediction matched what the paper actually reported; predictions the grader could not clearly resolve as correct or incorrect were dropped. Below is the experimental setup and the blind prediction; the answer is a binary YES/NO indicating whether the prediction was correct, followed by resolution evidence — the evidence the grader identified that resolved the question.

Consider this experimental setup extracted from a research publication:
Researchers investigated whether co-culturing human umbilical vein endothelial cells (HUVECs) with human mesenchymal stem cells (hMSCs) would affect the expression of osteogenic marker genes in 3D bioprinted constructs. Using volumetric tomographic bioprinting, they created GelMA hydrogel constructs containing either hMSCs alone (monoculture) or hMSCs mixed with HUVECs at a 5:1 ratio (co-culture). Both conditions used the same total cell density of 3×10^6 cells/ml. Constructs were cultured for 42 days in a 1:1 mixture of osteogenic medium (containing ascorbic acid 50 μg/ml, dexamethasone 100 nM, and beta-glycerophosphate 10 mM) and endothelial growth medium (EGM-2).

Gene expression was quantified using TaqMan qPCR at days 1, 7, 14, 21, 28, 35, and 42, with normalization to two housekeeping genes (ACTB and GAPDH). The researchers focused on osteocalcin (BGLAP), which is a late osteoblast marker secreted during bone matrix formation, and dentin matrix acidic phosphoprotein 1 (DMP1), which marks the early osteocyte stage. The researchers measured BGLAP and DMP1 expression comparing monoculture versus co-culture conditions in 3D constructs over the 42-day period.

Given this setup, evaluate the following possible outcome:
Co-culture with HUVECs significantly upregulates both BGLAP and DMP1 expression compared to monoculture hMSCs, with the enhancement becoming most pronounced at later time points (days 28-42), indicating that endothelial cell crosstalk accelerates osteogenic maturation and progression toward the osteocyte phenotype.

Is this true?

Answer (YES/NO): YES